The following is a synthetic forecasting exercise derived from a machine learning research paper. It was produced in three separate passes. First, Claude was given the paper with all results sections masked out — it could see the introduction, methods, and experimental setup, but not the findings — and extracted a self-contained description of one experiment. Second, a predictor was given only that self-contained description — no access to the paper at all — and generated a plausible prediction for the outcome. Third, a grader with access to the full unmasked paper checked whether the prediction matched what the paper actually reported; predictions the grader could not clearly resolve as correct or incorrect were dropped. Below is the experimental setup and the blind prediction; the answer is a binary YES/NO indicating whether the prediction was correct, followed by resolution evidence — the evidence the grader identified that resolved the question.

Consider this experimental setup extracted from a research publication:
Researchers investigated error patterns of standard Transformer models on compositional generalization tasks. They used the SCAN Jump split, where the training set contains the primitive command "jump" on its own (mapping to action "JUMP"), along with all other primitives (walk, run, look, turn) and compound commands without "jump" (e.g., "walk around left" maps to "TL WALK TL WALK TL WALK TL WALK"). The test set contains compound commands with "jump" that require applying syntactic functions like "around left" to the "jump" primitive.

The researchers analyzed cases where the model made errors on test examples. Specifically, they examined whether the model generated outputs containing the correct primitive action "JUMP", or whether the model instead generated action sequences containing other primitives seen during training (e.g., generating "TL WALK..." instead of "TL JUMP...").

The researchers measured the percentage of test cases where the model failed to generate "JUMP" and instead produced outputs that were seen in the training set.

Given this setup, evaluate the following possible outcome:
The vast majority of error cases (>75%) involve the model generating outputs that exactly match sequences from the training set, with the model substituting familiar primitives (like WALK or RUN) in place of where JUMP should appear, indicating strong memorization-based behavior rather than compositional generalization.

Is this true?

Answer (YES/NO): YES